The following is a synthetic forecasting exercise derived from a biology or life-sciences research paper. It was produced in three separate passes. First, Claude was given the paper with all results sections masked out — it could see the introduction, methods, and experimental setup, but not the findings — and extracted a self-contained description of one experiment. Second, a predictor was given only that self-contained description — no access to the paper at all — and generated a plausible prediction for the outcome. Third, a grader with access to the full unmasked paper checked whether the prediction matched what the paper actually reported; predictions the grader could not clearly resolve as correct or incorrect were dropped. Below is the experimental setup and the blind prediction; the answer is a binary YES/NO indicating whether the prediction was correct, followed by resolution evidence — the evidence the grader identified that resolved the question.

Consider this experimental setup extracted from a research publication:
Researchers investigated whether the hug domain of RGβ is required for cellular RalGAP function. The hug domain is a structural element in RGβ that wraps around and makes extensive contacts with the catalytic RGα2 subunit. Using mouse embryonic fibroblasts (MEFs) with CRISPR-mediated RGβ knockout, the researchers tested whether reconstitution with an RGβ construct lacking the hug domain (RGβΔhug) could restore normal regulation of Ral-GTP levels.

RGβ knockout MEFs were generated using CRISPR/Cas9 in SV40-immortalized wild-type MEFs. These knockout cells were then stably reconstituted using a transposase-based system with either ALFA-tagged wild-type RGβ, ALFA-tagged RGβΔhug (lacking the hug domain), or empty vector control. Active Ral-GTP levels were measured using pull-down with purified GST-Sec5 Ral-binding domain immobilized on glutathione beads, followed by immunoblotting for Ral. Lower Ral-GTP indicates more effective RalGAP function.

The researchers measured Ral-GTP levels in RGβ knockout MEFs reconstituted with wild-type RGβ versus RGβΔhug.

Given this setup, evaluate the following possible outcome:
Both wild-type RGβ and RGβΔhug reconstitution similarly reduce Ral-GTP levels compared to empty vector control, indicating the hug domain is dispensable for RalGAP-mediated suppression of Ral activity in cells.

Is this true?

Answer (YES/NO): NO